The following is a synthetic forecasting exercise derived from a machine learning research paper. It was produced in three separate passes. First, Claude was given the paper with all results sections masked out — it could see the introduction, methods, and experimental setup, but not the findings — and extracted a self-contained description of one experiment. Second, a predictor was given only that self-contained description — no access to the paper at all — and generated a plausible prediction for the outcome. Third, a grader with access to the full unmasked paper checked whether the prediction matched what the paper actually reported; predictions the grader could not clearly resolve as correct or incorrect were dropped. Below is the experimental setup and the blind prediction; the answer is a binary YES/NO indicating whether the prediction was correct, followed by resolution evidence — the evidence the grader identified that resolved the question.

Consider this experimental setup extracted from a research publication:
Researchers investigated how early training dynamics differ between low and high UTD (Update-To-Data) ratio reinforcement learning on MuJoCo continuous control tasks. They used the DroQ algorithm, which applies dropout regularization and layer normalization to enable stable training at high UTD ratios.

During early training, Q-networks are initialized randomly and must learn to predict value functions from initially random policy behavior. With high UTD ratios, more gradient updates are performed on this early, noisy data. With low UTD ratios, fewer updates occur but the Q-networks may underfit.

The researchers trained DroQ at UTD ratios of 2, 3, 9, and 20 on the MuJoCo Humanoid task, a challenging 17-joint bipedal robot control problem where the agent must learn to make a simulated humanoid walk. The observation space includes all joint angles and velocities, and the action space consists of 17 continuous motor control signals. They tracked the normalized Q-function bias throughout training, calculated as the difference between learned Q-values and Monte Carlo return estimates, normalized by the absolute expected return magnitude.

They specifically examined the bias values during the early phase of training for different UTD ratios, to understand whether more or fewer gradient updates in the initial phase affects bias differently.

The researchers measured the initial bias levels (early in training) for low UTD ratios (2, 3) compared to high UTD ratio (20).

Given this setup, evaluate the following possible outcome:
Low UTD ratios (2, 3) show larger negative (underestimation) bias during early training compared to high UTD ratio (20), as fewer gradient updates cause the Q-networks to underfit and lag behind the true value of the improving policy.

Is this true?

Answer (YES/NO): NO